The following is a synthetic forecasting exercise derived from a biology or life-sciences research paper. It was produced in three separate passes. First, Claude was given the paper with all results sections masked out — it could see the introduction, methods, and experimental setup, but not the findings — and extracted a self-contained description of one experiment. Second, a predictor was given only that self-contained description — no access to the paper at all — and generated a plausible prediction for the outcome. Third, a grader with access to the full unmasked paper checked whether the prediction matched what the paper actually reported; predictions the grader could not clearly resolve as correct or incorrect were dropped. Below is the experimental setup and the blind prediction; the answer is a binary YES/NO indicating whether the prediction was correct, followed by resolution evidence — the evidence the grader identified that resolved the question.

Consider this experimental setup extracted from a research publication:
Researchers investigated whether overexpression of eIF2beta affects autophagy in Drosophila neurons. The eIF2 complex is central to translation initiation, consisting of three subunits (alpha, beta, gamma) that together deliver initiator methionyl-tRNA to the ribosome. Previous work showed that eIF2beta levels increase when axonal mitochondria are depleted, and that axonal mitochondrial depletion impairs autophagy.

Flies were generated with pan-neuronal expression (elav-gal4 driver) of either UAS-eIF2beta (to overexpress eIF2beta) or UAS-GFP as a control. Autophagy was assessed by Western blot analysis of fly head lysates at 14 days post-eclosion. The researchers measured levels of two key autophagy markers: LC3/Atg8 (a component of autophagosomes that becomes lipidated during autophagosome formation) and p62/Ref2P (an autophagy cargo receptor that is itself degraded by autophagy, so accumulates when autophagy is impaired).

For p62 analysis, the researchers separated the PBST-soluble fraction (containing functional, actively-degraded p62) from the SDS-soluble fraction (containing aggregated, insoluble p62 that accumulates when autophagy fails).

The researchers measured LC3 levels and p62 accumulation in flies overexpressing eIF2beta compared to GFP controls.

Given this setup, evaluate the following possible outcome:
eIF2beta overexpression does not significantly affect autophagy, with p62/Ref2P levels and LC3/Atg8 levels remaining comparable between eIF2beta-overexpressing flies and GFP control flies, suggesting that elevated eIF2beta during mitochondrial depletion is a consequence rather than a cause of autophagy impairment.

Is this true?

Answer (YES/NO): NO